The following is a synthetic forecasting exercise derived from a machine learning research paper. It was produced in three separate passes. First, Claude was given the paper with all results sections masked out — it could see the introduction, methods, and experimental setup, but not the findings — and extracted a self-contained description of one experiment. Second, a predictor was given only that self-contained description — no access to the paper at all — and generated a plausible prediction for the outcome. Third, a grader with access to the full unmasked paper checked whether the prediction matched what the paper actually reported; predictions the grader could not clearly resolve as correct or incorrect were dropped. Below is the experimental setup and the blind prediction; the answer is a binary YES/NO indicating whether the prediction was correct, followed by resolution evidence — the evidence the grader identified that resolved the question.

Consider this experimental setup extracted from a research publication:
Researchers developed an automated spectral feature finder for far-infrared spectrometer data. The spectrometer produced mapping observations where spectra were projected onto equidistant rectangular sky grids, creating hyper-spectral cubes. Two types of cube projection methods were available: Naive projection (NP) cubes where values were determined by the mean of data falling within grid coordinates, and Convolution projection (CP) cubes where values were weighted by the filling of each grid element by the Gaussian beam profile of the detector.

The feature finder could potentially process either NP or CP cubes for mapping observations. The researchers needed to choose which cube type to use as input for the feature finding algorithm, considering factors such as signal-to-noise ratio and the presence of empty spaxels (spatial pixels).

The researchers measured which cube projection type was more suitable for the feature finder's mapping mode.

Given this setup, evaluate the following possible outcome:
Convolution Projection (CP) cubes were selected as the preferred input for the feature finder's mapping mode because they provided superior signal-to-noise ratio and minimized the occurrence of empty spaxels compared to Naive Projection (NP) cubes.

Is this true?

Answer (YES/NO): YES